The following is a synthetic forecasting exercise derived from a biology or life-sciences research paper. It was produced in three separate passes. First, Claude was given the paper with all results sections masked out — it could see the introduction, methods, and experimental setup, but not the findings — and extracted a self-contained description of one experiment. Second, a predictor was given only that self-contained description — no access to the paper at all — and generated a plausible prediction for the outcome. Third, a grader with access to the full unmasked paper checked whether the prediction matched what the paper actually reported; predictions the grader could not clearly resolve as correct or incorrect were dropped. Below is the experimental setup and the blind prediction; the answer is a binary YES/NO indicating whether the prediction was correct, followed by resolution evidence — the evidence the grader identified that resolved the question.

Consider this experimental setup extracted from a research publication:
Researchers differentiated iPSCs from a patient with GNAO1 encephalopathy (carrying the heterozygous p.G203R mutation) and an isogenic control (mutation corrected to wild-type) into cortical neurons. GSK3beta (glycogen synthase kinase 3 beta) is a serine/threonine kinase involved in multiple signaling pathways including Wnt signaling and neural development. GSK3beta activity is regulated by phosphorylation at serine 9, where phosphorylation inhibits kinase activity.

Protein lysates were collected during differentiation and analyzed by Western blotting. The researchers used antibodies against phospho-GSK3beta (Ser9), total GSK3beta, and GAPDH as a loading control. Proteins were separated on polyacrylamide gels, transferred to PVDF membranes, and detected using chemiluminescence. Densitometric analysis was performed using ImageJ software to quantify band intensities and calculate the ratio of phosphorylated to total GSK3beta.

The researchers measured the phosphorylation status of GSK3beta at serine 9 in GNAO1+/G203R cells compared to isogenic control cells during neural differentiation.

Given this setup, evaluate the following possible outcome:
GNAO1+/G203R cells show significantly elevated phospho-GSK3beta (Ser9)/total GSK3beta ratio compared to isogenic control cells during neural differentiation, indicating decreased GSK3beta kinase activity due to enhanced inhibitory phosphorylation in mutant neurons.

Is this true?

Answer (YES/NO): NO